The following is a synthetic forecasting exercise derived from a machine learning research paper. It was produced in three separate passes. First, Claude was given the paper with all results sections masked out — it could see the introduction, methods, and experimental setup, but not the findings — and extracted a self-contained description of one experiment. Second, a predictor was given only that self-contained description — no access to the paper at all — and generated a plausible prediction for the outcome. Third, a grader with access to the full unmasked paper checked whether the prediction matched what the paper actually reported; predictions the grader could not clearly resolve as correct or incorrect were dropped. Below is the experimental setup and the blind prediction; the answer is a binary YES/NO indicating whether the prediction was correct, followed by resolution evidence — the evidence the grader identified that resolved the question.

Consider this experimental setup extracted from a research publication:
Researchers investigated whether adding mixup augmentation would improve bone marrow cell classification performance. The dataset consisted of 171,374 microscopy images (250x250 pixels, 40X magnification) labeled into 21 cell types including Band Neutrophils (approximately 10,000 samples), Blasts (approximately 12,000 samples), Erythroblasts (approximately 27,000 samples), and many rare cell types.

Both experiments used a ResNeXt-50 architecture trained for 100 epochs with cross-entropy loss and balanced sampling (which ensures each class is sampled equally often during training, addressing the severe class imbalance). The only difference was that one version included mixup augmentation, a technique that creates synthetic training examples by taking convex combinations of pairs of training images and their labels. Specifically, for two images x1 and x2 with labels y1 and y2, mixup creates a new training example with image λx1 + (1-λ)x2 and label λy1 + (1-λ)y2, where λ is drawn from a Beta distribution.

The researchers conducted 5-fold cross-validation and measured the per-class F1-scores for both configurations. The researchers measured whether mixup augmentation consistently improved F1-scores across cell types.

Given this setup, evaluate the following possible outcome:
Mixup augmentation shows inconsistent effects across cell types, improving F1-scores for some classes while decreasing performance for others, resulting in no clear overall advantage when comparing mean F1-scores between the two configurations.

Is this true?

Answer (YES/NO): NO